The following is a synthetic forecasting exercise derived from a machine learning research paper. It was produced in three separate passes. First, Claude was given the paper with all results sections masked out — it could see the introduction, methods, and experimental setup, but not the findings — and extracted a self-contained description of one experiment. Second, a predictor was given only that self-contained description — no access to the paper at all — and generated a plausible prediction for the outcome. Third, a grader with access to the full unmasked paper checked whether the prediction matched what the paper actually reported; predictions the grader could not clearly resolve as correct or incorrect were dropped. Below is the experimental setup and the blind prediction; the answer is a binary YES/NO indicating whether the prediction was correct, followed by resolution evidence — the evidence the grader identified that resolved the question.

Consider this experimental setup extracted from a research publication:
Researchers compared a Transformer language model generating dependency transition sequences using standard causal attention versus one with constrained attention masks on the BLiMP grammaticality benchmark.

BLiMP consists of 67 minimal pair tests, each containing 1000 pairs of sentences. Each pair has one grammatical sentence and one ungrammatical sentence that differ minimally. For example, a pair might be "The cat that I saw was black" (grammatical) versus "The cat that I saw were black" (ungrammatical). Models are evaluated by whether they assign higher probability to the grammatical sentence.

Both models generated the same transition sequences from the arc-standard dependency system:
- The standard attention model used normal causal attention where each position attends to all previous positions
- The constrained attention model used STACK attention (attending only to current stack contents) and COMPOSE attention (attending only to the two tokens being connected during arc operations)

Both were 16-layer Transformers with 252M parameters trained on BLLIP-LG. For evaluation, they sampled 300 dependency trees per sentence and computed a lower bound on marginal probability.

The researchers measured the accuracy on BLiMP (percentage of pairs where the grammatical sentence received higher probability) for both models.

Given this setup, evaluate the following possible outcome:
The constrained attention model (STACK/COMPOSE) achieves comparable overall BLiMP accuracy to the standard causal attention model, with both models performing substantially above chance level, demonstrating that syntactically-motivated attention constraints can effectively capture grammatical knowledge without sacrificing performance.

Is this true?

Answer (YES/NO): NO